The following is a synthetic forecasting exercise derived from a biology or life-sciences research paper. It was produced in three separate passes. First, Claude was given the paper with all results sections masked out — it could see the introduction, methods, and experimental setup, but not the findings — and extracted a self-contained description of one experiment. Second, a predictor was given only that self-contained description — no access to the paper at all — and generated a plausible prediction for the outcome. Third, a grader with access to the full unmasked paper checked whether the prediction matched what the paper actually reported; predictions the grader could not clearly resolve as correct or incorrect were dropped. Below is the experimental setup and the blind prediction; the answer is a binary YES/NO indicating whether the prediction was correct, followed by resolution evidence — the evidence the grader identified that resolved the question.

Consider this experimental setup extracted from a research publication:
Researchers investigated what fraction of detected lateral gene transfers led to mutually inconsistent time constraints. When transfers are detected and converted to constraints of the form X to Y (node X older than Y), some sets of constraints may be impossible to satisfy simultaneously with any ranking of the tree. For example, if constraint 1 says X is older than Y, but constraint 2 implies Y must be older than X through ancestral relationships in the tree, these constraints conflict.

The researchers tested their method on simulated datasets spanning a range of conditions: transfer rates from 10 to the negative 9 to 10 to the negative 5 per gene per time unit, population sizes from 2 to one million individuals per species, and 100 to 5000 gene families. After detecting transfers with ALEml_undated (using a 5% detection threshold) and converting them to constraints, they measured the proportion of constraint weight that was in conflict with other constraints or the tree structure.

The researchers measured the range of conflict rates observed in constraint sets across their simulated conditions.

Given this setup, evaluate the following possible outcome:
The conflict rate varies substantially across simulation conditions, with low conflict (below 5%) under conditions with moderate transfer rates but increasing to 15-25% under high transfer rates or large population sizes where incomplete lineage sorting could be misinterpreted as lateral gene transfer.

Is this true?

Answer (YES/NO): NO